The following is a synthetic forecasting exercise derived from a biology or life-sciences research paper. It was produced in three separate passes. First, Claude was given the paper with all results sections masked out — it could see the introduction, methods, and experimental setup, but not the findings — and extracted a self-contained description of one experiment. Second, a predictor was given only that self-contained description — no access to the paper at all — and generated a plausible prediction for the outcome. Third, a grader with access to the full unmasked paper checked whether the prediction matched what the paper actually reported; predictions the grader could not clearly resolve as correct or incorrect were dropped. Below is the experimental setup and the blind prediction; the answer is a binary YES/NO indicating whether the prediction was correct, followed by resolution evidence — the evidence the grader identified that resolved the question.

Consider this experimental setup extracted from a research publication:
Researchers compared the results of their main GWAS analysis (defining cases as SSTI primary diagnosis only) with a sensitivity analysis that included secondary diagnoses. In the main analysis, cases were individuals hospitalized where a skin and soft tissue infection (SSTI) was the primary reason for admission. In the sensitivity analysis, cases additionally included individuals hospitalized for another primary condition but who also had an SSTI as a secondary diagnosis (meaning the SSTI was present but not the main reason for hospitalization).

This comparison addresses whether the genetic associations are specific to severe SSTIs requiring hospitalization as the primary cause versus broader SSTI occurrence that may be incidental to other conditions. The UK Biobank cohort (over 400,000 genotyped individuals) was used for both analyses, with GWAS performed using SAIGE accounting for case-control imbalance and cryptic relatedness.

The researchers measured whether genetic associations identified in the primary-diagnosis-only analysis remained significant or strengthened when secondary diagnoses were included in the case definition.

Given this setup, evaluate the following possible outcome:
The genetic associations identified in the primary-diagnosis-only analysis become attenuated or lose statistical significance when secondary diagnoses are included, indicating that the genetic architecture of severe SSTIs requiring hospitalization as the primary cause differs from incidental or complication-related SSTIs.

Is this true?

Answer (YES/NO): NO